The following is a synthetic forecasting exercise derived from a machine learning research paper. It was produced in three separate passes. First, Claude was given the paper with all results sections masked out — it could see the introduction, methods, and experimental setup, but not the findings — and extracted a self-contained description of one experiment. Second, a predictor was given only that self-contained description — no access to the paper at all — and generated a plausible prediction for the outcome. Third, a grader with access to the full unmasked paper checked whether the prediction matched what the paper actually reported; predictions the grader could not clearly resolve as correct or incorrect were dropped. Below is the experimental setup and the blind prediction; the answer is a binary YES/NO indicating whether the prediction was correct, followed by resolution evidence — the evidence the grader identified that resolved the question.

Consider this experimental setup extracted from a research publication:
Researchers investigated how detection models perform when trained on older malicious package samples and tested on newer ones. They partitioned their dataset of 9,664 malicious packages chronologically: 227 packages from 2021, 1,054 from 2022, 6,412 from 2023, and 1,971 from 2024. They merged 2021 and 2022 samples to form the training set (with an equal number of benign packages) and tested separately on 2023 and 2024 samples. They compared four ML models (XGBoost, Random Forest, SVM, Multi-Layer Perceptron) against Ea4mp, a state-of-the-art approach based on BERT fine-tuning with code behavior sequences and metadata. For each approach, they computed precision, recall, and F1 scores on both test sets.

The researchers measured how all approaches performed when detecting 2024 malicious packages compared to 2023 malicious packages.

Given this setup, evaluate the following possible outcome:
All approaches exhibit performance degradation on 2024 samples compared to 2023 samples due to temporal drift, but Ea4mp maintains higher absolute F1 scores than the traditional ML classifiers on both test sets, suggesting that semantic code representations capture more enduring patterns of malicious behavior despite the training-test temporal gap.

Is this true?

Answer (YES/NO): YES